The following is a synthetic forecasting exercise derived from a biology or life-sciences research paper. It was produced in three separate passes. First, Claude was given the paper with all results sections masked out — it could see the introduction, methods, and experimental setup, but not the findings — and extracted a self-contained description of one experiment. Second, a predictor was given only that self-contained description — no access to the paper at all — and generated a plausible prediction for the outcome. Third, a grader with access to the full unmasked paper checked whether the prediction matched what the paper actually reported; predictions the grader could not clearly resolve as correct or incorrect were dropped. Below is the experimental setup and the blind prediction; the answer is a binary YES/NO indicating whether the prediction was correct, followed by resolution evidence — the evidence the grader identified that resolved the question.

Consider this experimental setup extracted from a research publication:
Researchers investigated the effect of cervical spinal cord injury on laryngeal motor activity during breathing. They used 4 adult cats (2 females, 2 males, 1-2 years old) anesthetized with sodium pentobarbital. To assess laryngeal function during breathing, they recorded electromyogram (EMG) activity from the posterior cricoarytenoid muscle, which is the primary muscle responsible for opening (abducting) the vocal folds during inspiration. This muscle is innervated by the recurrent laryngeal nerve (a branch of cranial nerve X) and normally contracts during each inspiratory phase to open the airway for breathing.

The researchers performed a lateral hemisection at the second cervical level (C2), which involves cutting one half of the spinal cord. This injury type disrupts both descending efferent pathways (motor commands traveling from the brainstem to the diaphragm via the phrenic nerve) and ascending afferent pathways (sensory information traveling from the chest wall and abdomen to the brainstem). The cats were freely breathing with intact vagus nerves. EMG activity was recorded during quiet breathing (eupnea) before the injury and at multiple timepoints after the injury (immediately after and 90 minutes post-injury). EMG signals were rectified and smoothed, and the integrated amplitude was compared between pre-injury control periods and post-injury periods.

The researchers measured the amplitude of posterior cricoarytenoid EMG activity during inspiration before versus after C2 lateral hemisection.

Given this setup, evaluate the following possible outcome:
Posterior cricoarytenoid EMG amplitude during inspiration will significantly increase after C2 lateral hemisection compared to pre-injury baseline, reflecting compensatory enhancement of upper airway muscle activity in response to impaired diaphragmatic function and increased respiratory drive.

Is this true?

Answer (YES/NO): NO